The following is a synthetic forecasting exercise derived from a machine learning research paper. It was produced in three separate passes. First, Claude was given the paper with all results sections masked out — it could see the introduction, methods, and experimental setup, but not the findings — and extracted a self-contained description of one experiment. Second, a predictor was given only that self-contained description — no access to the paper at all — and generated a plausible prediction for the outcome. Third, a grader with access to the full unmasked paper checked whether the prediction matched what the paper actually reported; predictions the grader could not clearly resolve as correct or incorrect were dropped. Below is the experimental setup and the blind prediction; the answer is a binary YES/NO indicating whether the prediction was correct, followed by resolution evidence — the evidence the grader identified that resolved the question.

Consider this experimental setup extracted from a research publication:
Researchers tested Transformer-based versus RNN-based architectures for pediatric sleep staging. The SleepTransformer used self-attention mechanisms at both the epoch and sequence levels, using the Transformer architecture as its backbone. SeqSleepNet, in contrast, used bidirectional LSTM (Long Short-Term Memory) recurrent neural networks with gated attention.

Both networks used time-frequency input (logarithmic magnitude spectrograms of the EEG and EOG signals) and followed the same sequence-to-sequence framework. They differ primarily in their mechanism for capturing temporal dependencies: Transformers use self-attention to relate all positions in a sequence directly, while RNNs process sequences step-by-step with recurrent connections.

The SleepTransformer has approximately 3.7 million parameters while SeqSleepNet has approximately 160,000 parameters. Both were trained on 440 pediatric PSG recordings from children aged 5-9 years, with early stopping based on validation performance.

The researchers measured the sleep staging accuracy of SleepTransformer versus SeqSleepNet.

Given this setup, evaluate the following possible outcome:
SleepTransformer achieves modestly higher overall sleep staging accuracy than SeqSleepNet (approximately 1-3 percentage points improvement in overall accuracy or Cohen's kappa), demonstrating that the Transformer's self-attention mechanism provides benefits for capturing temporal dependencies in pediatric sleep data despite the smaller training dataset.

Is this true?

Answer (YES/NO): NO